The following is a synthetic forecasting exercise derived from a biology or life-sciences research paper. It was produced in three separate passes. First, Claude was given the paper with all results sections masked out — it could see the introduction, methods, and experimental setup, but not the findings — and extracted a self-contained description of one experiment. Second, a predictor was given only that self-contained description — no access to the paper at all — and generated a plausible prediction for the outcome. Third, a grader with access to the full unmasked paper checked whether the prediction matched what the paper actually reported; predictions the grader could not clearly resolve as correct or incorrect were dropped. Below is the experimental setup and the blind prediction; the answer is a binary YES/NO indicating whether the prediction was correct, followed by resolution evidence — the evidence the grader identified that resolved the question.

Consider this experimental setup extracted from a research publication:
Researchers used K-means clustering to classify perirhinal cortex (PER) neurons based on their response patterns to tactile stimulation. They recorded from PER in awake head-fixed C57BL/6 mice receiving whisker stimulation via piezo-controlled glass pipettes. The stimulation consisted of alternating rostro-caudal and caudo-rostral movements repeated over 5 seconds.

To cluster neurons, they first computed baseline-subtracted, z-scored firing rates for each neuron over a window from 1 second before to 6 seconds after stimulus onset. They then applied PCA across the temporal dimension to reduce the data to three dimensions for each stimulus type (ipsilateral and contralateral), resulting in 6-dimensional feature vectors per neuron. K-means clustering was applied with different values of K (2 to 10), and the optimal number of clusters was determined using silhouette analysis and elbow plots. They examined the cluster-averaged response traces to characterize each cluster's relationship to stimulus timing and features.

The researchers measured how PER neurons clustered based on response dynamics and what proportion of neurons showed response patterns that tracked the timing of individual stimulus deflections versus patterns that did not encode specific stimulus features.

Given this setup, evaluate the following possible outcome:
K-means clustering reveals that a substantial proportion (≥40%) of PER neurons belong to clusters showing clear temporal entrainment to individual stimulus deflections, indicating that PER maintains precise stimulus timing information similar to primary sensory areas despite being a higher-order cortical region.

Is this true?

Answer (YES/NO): NO